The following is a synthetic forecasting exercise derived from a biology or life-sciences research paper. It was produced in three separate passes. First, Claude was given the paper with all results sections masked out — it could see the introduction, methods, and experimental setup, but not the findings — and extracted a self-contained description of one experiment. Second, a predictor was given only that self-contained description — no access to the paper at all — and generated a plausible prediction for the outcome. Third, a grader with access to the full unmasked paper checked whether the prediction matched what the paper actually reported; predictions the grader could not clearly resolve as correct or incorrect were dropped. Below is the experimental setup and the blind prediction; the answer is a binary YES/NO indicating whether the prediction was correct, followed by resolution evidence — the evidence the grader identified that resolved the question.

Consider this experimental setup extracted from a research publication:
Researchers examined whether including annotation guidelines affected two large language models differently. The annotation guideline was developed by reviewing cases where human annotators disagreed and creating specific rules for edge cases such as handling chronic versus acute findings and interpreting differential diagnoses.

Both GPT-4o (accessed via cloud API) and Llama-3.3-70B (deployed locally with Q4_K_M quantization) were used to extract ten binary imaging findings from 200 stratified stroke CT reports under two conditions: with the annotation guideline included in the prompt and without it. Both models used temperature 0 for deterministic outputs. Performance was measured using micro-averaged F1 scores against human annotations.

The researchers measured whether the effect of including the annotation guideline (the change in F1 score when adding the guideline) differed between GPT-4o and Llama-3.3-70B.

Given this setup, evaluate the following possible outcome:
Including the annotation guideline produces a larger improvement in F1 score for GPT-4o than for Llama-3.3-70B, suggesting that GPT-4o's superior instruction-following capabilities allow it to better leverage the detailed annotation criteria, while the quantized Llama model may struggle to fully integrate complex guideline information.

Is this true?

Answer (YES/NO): NO